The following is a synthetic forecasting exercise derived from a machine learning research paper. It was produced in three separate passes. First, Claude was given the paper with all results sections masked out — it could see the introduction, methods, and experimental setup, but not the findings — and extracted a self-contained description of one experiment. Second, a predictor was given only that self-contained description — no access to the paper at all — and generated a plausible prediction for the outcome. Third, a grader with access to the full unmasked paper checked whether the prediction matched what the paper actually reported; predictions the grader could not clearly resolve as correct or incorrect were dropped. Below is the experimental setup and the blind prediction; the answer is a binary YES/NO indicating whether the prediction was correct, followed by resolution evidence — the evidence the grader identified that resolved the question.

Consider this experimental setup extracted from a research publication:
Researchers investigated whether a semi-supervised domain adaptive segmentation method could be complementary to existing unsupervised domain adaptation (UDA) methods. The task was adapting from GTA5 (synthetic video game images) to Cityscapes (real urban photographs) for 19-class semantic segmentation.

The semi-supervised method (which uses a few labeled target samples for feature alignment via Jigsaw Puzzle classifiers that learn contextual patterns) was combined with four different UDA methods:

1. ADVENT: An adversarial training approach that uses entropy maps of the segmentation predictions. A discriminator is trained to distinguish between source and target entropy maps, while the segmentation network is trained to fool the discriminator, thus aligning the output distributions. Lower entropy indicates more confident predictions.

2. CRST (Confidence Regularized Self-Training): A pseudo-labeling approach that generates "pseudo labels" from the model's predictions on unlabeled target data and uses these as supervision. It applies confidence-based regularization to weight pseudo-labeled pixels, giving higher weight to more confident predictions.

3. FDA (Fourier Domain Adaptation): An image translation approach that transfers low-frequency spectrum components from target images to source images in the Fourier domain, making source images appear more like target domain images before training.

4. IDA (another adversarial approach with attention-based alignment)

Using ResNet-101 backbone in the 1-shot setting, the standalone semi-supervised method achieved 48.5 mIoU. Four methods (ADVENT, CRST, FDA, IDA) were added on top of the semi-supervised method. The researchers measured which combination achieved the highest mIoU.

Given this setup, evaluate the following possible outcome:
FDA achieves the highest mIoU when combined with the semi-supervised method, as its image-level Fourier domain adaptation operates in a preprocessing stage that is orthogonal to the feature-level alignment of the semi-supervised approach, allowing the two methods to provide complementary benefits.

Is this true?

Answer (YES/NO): NO